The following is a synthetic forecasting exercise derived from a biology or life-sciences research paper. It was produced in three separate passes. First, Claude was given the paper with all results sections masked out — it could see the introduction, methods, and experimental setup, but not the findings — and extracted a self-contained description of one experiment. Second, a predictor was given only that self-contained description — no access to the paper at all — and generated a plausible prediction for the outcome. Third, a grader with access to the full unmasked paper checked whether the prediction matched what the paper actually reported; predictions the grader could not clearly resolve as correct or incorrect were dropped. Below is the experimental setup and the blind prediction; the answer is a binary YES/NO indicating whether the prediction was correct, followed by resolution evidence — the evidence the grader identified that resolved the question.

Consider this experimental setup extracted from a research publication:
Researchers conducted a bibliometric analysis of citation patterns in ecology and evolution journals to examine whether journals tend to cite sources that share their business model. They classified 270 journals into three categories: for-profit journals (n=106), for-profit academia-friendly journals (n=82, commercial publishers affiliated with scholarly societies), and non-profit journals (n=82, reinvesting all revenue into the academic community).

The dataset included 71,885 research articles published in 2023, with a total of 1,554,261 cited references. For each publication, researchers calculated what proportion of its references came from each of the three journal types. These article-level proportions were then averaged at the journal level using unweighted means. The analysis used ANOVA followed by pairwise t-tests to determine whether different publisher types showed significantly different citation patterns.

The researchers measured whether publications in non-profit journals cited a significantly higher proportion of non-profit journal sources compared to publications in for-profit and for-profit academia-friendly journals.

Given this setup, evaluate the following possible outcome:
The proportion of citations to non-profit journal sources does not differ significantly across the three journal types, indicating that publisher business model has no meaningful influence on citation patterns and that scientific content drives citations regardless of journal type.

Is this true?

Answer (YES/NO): NO